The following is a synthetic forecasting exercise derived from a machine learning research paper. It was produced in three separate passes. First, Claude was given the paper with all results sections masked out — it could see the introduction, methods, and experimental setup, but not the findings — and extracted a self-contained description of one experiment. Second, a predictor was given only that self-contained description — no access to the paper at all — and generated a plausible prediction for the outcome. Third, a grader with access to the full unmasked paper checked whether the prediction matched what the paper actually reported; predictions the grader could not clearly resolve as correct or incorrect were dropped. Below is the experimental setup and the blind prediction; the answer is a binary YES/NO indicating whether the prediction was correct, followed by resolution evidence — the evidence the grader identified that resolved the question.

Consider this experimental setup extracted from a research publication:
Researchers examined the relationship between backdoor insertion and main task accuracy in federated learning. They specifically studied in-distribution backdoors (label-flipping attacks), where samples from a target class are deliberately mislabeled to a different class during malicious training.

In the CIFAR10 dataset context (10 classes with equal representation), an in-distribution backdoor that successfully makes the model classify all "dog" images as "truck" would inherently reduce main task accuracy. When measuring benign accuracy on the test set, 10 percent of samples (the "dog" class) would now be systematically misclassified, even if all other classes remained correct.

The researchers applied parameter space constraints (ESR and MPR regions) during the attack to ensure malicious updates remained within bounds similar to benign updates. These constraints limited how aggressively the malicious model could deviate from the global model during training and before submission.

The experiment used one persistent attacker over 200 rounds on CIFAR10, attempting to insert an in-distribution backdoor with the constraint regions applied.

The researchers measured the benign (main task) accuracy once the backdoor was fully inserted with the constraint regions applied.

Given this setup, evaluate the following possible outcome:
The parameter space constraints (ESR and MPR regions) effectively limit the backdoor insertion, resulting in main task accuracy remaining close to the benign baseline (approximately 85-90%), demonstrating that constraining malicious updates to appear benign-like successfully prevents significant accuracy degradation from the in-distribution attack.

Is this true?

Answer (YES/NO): NO